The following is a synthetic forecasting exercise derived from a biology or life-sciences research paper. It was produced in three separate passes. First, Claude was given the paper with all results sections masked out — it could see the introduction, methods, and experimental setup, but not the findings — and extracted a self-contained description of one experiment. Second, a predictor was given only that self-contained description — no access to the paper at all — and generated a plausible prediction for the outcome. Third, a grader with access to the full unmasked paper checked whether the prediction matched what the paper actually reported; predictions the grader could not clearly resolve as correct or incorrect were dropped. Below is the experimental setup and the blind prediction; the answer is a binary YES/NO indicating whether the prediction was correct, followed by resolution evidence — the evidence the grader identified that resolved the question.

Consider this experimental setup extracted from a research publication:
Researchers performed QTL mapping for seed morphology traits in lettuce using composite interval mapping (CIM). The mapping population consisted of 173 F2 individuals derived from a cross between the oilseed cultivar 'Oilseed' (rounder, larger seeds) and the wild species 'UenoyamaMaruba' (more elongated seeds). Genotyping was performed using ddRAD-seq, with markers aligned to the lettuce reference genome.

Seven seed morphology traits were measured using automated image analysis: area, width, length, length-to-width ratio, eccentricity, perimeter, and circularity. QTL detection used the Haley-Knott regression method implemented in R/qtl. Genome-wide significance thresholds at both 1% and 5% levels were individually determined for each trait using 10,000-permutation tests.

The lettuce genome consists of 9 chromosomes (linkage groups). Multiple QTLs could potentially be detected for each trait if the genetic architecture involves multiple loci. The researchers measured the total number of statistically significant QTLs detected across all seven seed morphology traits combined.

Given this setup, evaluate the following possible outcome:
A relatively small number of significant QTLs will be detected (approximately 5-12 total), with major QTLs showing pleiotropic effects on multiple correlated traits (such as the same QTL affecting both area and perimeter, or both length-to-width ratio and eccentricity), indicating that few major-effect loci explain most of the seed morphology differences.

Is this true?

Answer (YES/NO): YES